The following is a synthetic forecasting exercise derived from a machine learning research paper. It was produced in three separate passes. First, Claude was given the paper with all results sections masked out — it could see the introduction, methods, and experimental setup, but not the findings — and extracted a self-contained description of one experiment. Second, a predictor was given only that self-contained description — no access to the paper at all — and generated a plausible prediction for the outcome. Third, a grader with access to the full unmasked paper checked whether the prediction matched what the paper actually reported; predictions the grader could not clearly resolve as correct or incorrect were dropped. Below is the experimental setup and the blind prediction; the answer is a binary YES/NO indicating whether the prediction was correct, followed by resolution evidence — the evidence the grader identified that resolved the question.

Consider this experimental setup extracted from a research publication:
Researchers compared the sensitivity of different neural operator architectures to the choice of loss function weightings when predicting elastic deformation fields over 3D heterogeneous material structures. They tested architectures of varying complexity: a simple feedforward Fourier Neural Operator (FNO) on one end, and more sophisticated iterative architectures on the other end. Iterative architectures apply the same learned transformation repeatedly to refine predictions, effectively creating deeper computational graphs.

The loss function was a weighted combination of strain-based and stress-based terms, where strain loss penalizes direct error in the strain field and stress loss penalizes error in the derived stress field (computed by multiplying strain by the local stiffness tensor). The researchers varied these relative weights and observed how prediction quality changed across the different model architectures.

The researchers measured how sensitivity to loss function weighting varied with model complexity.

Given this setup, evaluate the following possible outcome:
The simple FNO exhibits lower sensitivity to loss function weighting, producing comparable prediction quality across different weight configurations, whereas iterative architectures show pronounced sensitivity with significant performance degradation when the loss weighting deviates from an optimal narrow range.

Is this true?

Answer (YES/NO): NO